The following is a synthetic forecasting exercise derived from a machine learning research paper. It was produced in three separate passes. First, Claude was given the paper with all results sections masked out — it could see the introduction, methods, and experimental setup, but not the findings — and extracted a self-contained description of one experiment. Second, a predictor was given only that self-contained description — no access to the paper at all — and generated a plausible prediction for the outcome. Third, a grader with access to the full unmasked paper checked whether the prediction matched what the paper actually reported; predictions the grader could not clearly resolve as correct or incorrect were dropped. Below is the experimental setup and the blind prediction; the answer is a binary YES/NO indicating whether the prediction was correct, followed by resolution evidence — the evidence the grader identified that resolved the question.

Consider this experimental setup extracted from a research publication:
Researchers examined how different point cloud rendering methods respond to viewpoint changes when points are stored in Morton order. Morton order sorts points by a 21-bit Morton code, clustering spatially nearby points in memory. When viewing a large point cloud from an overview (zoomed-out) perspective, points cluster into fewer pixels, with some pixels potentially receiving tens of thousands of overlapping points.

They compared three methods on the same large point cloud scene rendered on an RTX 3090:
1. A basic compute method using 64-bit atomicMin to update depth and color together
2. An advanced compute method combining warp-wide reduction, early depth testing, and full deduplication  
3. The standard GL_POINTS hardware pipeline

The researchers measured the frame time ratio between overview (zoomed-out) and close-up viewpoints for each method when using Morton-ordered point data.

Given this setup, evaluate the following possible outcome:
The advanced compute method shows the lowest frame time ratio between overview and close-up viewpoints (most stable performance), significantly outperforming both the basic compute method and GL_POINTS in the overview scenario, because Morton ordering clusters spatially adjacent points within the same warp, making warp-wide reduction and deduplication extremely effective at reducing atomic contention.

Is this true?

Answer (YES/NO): YES